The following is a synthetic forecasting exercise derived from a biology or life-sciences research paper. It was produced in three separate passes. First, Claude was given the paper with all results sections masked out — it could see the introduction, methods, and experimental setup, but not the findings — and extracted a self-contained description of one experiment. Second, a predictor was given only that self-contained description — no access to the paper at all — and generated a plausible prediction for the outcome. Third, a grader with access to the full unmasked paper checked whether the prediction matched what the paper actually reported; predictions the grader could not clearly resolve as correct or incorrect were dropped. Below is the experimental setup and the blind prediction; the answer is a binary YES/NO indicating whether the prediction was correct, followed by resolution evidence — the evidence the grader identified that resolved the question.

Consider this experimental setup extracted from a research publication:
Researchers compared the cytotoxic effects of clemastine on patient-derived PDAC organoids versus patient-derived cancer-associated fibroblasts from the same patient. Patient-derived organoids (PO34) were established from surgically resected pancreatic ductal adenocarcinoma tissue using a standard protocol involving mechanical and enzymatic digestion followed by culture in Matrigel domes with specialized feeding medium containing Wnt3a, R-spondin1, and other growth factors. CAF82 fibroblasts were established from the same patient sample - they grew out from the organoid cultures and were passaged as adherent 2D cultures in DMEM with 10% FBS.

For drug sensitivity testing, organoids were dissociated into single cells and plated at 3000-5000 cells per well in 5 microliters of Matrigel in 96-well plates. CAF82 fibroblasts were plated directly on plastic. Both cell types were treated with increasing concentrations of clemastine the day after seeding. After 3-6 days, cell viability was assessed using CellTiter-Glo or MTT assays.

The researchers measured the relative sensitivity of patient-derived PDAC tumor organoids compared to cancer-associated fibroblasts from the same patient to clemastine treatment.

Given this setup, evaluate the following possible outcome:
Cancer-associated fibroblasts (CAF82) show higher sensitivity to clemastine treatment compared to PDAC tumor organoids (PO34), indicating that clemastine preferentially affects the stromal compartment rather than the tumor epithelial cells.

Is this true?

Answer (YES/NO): YES